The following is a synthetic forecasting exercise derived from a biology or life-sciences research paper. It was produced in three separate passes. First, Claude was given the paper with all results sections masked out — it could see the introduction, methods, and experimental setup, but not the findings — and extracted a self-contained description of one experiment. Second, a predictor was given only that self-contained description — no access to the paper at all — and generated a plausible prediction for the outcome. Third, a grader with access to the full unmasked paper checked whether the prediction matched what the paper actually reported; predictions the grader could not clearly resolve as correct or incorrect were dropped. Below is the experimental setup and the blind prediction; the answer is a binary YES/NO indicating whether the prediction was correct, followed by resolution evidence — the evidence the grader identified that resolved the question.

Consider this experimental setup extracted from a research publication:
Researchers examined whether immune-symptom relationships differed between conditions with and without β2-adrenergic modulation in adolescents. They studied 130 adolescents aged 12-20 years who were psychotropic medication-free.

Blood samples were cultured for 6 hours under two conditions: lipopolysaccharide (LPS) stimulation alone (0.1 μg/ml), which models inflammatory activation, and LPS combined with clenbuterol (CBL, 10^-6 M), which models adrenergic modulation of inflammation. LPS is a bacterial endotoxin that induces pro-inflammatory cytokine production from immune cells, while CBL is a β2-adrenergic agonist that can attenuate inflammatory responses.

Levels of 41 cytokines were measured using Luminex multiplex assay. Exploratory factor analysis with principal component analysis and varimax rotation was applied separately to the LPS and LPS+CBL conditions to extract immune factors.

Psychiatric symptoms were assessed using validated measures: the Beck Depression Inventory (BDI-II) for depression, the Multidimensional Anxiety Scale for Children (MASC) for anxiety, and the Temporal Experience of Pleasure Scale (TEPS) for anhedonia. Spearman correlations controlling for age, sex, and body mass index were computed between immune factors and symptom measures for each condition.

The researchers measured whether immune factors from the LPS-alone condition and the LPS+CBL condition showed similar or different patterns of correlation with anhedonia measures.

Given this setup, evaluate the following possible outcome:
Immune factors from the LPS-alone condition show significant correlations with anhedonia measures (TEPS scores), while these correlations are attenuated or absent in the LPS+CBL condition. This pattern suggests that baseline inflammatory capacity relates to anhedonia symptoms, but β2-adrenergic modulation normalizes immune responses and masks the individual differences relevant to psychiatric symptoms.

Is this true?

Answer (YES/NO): NO